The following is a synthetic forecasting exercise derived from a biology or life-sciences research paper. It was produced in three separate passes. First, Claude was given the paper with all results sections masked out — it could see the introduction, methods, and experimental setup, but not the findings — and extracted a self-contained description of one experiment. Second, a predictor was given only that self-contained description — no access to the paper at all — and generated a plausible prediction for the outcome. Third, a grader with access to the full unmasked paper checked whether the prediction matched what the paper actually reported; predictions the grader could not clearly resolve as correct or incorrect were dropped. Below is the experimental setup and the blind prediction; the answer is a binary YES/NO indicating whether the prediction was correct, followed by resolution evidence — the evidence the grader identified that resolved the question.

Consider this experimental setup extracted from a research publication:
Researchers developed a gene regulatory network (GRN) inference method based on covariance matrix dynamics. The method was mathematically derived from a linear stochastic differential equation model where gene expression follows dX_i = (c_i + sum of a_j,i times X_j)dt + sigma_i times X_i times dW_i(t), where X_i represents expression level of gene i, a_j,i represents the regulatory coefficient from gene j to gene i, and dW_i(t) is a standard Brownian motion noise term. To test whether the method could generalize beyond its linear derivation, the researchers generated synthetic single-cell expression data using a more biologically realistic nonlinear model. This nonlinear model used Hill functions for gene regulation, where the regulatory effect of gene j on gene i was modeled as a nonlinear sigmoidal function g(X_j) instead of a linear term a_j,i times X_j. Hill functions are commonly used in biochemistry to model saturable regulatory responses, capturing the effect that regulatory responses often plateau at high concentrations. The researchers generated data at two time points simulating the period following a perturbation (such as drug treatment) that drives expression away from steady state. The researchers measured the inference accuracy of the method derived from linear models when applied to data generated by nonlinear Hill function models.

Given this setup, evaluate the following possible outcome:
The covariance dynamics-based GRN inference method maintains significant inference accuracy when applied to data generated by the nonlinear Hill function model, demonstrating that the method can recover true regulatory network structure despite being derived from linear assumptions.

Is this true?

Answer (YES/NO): YES